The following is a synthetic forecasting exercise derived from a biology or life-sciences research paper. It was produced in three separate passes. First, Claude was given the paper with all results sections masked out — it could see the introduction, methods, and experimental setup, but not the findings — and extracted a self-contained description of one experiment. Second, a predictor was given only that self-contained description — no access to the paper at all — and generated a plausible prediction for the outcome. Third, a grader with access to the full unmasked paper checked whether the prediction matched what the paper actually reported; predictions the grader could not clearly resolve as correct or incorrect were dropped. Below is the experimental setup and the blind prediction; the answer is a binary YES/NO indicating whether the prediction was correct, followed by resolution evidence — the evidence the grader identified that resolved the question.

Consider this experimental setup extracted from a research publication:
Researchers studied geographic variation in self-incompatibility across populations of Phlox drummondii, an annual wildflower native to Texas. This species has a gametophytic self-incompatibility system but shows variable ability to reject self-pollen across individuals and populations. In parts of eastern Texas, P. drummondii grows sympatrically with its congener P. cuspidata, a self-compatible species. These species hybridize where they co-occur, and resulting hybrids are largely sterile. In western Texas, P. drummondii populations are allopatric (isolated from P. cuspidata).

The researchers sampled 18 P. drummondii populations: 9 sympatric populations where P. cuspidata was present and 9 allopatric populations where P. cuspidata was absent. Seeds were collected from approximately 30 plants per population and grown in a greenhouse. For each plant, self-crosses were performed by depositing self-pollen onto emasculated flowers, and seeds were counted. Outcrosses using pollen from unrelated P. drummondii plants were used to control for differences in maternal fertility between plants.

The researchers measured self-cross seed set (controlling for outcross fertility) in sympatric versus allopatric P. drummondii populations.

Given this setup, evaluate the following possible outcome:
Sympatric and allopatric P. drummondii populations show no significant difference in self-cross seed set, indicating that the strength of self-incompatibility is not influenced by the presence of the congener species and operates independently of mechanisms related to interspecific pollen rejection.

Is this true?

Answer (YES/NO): NO